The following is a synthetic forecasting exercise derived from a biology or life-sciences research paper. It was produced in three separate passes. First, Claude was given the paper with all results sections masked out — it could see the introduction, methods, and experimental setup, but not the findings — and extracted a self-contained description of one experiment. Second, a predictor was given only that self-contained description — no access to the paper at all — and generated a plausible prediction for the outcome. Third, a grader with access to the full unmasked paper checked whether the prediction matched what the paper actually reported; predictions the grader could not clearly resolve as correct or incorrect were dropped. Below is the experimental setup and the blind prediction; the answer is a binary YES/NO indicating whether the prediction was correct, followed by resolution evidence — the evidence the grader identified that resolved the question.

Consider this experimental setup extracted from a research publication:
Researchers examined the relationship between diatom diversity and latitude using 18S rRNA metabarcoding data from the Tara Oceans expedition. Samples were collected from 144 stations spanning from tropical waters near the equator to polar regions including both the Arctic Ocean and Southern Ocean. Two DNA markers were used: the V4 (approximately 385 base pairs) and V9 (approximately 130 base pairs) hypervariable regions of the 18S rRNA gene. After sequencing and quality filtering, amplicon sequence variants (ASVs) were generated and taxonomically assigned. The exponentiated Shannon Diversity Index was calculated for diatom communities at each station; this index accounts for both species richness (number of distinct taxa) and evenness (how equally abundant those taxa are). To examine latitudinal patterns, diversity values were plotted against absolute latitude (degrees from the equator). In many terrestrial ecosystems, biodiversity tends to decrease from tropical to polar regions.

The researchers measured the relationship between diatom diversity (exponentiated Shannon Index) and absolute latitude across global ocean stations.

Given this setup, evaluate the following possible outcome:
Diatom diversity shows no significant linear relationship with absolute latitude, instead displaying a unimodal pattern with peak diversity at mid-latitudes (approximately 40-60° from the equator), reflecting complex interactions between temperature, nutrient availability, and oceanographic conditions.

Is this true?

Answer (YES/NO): NO